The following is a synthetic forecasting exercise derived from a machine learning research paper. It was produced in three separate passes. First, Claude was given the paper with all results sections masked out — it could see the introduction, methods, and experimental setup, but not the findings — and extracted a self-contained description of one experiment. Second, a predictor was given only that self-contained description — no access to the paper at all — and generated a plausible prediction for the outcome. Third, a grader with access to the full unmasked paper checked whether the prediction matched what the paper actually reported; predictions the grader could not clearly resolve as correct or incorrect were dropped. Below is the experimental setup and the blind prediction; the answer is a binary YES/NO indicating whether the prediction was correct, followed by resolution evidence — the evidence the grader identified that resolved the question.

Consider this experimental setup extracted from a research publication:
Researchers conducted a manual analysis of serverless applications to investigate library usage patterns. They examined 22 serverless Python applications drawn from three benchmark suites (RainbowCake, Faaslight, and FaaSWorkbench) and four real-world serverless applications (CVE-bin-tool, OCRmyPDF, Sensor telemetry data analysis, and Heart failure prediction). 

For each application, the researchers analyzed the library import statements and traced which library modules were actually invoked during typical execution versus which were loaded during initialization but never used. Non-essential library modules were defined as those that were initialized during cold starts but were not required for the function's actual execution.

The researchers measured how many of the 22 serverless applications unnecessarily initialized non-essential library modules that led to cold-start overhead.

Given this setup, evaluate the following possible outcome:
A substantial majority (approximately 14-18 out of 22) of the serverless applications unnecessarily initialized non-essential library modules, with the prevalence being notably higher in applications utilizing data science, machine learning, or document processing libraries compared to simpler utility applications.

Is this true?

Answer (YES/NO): NO